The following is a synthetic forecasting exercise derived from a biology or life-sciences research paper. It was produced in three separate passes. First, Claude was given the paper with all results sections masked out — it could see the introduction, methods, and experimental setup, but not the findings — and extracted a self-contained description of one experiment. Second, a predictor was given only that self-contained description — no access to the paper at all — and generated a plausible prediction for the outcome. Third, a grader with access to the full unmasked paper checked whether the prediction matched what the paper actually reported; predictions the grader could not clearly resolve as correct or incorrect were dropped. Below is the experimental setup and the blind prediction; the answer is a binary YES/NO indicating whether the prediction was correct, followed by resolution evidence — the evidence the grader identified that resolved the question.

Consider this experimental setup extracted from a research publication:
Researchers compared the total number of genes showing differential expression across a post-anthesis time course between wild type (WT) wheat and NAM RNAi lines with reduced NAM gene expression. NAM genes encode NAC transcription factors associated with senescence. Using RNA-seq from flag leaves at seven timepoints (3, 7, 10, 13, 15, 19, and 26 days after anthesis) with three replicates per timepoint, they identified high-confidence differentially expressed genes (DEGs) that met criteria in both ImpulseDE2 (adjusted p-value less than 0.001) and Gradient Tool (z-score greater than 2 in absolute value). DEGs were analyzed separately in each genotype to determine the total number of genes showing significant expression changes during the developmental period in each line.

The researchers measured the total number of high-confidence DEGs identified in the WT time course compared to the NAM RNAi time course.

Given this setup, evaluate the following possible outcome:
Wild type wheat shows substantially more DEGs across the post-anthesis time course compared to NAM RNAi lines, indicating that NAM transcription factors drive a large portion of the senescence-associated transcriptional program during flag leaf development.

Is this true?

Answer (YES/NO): YES